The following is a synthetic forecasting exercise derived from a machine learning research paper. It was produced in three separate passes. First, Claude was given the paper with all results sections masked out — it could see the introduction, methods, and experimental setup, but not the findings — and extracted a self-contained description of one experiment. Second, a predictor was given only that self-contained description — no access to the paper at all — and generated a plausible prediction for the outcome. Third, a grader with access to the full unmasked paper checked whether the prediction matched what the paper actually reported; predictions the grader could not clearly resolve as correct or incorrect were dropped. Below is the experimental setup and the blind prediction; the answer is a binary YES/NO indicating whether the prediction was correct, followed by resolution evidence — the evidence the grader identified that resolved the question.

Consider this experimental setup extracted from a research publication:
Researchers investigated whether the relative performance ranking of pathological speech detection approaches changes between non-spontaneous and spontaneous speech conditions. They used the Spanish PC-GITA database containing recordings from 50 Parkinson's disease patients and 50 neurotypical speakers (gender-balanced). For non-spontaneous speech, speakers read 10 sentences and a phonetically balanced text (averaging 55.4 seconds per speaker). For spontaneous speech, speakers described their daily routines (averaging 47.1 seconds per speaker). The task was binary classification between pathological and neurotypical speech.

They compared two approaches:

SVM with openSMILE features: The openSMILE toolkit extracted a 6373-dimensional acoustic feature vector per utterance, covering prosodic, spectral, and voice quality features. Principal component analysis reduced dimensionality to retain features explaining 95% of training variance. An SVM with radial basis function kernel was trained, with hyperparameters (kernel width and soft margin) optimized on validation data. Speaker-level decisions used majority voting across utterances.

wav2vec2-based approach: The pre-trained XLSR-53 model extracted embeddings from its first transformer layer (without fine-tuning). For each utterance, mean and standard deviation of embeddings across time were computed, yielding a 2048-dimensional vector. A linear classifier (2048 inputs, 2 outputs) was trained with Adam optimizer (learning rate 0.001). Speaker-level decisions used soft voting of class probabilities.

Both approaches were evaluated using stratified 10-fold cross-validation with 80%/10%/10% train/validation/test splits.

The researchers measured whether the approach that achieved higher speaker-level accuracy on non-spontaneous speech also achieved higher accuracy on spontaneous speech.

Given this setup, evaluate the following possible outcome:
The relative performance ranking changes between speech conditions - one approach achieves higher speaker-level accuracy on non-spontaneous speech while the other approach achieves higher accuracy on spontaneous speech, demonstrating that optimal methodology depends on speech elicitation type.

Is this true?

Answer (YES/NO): NO